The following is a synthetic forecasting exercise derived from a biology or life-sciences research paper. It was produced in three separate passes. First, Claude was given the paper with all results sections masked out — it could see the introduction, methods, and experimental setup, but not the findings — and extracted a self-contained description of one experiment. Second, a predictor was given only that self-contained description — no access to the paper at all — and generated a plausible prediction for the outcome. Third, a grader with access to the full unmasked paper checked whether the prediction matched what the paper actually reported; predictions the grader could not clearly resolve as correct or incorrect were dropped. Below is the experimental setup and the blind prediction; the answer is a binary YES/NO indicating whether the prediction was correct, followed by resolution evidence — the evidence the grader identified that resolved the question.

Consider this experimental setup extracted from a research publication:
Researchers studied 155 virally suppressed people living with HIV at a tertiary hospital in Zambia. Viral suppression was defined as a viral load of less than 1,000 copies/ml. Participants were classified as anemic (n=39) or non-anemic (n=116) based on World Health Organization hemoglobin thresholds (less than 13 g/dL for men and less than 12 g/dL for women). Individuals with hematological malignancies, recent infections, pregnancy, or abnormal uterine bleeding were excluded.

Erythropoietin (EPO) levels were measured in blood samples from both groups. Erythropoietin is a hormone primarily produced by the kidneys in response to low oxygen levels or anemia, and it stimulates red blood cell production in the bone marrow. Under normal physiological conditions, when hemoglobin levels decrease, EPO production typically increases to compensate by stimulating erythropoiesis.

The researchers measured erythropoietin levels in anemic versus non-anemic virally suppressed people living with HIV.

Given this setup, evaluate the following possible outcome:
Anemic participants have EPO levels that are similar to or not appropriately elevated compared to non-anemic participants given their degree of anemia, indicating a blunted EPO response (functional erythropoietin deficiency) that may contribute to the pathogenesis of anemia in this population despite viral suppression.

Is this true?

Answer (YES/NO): NO